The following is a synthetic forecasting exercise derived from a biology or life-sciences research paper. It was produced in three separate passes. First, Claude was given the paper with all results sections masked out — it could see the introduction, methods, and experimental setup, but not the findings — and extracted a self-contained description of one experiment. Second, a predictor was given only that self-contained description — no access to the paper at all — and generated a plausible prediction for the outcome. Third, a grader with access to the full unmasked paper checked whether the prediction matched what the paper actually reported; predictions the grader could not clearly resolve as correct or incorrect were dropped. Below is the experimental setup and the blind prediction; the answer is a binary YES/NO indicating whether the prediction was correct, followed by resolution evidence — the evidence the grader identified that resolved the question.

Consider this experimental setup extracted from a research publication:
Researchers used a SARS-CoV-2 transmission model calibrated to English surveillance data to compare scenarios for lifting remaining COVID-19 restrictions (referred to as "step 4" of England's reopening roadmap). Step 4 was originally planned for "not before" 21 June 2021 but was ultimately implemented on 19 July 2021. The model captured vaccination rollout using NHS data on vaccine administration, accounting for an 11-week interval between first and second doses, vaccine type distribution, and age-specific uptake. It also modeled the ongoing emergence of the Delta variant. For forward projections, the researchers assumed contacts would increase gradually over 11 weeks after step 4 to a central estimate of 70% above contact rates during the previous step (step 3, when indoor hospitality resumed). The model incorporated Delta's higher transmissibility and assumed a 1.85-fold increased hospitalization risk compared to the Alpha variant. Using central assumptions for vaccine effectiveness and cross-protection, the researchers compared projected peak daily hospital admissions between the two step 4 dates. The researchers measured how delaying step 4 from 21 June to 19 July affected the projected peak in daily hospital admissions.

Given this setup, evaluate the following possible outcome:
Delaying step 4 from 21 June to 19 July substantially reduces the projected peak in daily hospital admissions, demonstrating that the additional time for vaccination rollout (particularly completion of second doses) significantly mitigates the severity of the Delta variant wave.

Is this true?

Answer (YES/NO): YES